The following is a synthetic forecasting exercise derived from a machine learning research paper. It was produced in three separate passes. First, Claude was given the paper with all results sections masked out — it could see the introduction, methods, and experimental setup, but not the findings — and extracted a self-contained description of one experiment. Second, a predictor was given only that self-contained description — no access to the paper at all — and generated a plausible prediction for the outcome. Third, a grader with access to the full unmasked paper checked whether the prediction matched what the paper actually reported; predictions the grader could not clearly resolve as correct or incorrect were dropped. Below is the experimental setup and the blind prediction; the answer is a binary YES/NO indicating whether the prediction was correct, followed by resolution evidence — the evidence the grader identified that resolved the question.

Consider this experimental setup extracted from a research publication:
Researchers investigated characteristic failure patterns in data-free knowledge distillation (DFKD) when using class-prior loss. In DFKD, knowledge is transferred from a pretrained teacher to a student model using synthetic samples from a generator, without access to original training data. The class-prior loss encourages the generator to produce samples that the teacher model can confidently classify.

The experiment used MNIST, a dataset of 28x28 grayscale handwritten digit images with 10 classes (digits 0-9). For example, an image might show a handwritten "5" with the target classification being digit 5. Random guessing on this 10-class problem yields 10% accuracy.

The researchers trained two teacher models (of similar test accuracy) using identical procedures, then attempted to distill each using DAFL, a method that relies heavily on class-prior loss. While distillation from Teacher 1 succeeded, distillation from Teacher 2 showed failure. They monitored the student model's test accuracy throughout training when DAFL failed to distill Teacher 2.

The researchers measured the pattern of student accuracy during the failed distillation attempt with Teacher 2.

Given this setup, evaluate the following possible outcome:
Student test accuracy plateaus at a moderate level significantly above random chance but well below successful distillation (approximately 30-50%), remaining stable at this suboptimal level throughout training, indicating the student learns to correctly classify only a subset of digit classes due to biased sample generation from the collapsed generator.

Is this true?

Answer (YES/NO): NO